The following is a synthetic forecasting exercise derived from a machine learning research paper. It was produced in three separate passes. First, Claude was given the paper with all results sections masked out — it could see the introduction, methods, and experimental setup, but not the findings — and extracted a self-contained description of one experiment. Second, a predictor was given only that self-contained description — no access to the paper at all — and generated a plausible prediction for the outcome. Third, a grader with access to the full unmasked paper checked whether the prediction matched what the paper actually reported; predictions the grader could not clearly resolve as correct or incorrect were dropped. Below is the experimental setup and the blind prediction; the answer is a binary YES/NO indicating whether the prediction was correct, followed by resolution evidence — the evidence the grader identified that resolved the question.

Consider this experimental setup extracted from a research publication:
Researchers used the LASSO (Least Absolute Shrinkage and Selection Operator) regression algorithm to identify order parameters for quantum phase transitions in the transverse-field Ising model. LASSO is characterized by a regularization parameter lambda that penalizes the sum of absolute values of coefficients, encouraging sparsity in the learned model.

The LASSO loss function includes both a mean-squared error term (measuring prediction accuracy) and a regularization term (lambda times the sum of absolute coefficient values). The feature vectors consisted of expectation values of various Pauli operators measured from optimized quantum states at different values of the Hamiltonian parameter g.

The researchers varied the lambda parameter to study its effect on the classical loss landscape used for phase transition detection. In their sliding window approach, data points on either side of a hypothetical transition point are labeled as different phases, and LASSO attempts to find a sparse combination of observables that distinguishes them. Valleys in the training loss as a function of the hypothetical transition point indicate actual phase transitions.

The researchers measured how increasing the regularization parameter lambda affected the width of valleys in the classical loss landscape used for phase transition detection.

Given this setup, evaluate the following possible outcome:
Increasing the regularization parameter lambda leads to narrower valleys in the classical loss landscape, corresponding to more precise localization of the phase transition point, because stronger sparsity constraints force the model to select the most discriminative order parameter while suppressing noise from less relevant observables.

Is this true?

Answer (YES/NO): YES